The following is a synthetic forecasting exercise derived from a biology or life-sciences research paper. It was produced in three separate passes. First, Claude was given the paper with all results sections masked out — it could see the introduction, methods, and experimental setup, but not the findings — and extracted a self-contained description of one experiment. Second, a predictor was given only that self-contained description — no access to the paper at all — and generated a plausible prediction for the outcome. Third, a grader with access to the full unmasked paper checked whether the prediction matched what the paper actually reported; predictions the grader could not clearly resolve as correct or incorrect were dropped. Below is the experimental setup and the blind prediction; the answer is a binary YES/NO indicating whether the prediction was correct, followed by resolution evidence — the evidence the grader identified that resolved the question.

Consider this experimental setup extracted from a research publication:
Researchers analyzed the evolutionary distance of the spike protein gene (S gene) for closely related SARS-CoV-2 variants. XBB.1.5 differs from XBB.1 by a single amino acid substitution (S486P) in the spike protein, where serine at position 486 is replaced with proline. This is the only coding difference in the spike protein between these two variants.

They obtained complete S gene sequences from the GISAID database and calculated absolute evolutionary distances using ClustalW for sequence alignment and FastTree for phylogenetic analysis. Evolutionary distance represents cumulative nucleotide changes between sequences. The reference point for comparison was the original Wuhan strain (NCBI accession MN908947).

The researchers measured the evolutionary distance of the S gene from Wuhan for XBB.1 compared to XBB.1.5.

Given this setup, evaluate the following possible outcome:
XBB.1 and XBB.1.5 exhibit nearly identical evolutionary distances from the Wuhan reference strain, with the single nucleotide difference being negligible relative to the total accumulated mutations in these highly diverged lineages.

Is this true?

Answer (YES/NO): NO